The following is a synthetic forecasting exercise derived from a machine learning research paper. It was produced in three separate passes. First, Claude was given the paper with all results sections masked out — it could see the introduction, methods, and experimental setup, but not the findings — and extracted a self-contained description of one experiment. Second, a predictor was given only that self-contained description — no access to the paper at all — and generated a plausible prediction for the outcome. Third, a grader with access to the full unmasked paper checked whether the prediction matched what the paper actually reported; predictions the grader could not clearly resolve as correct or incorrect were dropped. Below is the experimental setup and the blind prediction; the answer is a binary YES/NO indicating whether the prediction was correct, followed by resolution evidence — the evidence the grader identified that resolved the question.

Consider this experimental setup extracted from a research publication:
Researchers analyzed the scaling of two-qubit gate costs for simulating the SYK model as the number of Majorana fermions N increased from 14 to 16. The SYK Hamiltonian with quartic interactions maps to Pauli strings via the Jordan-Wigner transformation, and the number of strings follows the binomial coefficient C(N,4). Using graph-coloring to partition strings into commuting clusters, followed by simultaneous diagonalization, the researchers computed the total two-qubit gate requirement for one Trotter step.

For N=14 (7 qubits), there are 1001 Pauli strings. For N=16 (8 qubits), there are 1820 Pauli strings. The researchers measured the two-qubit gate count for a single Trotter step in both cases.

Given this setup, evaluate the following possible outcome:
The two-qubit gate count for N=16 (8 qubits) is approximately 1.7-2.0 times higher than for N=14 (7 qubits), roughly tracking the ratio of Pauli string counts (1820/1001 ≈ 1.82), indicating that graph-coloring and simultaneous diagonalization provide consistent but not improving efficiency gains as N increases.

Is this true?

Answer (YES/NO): YES